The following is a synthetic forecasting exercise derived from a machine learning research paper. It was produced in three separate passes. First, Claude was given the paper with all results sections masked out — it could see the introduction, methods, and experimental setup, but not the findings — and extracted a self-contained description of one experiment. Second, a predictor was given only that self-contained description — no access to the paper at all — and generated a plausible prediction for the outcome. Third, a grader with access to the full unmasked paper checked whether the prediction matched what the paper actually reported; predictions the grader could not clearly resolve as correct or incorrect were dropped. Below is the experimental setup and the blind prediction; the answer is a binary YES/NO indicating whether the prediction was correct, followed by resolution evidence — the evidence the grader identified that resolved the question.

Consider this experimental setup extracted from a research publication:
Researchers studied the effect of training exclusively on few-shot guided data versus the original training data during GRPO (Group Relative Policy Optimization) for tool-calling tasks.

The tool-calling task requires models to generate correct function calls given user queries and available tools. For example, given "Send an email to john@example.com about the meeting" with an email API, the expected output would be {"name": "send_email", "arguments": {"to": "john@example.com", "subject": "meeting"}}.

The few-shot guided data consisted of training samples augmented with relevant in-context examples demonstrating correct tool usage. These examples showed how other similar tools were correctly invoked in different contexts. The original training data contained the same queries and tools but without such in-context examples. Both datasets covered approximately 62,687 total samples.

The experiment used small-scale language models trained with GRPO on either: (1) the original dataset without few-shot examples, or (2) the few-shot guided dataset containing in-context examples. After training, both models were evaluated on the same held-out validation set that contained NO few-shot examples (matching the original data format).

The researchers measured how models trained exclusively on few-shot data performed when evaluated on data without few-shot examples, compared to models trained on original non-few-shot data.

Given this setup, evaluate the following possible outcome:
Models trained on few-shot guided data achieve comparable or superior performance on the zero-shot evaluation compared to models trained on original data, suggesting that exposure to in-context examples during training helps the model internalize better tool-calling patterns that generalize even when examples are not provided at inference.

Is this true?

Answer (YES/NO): NO